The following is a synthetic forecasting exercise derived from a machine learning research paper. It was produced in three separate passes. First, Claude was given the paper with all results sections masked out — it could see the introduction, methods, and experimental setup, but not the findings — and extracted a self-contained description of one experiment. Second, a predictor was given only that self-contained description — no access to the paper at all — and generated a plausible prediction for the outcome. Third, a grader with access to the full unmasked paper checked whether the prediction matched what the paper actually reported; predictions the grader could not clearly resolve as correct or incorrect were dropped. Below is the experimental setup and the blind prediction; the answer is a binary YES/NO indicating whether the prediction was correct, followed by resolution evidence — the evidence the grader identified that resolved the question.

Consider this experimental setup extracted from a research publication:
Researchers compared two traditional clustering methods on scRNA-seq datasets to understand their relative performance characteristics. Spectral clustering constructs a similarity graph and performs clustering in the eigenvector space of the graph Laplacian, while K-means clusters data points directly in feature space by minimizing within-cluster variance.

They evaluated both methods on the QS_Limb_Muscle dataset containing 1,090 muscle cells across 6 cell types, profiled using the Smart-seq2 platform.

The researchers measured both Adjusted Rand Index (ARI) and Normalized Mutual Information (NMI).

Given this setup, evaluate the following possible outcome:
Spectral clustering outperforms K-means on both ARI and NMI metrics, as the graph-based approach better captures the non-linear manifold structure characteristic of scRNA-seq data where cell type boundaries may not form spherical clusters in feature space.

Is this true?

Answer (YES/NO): YES